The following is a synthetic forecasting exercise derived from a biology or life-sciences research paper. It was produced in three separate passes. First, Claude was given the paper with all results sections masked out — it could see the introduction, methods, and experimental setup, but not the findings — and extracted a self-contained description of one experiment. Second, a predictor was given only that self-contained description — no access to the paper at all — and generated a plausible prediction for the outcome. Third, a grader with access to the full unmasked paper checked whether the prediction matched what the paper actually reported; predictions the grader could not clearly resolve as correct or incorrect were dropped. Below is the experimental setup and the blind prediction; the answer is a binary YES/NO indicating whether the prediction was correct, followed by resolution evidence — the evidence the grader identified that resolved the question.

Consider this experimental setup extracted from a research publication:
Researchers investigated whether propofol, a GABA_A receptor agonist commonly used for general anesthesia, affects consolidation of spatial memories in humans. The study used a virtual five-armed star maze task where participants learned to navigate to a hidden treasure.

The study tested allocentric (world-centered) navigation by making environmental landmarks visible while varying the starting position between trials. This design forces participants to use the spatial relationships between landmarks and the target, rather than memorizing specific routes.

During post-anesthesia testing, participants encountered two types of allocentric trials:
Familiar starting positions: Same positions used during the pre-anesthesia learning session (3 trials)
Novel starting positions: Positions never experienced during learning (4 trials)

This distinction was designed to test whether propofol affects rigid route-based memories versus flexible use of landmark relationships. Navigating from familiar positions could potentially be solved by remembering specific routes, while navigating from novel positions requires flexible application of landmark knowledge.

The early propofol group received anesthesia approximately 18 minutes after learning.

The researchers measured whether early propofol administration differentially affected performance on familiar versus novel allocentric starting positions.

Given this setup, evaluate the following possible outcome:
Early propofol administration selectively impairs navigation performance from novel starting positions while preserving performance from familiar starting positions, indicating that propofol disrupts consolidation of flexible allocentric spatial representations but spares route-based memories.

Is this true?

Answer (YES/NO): NO